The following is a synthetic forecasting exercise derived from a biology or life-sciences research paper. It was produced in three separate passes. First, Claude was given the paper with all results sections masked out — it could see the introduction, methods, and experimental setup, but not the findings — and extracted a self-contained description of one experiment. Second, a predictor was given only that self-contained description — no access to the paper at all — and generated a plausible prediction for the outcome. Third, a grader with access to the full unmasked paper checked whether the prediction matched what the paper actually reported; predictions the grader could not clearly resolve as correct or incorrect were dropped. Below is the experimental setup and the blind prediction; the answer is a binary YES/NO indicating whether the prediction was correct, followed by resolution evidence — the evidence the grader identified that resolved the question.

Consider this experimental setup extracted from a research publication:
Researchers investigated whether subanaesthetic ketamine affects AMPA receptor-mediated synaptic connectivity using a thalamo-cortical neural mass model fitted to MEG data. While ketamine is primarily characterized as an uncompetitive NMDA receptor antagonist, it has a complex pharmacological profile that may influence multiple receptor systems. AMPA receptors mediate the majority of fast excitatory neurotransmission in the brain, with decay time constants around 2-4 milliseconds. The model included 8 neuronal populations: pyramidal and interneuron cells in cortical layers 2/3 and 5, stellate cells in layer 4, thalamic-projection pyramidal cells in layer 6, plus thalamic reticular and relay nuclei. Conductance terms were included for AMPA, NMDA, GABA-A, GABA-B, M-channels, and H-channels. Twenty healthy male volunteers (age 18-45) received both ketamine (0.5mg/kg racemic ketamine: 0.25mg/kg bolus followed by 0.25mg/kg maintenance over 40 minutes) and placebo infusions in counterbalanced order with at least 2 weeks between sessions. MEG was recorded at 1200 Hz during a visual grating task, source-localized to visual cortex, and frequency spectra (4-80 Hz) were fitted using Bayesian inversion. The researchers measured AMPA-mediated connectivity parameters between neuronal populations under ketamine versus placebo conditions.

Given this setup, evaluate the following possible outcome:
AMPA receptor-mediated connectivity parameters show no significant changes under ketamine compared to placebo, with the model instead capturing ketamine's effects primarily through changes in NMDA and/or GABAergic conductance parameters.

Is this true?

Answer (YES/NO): NO